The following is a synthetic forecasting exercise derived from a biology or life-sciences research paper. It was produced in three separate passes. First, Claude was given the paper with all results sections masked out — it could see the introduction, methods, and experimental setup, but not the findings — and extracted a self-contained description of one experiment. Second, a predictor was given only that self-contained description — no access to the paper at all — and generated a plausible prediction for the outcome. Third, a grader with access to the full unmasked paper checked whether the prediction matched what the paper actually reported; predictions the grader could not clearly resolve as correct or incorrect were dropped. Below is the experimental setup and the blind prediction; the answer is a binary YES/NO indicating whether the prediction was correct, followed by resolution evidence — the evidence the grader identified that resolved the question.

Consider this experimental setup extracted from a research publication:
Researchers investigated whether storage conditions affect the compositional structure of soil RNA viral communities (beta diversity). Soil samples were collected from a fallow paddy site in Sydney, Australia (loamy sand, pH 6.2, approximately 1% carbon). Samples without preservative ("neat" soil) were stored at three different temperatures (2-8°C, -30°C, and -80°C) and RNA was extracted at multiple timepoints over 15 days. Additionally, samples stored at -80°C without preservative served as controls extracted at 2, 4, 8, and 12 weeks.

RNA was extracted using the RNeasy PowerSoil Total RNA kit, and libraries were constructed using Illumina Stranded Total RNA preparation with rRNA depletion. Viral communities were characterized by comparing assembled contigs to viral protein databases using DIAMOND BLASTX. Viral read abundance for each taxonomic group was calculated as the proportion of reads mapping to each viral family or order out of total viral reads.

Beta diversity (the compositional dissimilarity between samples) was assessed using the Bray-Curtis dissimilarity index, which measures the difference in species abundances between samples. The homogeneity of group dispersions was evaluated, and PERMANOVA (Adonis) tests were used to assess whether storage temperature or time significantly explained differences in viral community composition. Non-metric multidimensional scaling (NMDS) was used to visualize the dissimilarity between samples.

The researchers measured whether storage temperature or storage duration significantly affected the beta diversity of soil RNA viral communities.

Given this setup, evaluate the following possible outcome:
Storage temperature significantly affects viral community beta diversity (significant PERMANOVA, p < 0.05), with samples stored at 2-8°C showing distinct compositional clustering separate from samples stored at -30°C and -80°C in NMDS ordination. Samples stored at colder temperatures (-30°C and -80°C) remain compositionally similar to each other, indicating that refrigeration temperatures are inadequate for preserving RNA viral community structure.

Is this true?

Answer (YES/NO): NO